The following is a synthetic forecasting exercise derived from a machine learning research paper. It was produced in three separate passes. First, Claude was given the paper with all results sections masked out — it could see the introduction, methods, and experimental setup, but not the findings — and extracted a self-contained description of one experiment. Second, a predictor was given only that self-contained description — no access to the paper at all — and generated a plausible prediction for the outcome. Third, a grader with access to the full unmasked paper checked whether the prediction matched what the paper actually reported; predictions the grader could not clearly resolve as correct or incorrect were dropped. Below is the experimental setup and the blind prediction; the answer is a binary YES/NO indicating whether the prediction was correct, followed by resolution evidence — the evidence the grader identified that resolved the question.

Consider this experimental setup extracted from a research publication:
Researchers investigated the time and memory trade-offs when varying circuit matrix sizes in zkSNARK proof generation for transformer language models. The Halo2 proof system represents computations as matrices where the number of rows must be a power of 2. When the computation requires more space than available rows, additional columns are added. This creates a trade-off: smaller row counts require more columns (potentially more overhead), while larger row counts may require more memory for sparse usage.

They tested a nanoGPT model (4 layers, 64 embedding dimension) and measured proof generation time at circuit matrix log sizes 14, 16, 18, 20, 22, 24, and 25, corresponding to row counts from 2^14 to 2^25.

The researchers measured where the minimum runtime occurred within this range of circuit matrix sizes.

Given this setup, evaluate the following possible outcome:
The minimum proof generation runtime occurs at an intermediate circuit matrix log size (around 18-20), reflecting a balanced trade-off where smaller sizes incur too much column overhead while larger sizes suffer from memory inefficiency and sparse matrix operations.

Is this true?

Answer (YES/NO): YES